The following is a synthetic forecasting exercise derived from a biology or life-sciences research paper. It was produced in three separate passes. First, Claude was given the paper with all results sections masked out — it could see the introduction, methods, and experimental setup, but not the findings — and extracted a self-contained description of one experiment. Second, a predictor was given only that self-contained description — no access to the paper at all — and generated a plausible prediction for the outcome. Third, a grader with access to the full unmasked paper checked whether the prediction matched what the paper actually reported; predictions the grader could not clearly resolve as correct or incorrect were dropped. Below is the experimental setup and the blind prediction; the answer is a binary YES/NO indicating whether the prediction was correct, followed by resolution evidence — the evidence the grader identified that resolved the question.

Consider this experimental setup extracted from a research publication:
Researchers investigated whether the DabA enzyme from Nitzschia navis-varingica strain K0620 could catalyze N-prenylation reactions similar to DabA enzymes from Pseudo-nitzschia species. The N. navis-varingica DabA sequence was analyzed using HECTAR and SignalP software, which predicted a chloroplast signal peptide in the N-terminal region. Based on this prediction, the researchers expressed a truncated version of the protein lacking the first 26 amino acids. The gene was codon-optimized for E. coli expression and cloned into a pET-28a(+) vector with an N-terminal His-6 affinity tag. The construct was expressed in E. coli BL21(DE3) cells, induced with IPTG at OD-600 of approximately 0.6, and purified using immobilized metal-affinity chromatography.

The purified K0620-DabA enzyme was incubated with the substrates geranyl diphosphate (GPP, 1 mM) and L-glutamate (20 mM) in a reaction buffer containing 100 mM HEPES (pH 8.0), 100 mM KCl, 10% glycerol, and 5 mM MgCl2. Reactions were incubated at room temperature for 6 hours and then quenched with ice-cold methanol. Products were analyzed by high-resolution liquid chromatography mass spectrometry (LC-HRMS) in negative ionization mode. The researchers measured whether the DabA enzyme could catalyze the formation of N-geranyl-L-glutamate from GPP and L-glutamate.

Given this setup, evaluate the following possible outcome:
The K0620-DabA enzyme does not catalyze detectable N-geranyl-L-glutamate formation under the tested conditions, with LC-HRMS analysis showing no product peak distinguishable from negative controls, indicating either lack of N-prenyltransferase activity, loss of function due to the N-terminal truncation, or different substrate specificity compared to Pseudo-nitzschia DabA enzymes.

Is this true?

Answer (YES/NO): NO